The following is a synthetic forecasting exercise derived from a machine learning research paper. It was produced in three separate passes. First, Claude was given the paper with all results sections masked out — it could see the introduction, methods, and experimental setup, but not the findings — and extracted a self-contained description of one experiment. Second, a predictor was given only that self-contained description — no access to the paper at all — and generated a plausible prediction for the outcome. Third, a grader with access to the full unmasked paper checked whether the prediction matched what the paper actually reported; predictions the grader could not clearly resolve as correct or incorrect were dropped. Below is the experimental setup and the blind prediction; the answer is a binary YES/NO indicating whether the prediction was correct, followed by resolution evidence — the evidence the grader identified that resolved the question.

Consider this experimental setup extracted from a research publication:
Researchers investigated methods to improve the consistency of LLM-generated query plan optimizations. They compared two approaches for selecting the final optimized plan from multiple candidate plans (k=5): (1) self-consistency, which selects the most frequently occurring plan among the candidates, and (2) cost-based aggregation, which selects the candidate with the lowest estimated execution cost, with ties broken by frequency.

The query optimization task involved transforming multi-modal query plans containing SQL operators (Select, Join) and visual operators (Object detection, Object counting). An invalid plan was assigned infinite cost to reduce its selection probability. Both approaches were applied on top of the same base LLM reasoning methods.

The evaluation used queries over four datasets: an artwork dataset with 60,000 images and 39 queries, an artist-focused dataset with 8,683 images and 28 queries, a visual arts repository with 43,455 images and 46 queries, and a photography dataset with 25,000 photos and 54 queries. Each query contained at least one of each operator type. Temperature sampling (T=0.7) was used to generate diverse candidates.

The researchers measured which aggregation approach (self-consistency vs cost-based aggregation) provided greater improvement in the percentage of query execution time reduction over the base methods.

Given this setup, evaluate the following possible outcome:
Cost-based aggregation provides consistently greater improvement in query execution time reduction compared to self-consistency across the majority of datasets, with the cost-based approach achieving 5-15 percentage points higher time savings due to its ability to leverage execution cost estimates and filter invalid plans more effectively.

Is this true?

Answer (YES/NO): NO